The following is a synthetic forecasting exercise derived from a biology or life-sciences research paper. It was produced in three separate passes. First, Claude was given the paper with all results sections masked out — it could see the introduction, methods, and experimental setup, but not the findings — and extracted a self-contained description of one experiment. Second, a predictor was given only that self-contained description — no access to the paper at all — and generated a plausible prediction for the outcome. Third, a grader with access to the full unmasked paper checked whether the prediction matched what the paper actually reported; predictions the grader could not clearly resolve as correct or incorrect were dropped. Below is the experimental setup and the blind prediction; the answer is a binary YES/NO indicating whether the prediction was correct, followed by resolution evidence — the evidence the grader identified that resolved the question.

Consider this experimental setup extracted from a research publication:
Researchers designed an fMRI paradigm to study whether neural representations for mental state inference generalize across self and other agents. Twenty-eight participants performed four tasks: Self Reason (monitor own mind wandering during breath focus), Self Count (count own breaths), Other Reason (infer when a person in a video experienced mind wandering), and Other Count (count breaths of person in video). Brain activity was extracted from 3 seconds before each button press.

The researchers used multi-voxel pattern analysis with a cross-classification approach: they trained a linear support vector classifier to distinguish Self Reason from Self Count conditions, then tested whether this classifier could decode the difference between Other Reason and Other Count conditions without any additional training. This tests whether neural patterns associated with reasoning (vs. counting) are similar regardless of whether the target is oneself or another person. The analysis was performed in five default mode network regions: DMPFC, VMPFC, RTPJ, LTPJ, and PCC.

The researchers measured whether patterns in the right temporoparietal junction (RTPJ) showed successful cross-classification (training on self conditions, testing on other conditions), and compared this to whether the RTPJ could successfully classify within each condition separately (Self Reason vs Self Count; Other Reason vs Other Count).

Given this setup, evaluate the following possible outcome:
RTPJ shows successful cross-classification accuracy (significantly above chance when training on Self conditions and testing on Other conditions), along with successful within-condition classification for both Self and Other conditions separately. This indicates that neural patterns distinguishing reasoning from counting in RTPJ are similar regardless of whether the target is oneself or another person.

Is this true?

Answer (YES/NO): NO